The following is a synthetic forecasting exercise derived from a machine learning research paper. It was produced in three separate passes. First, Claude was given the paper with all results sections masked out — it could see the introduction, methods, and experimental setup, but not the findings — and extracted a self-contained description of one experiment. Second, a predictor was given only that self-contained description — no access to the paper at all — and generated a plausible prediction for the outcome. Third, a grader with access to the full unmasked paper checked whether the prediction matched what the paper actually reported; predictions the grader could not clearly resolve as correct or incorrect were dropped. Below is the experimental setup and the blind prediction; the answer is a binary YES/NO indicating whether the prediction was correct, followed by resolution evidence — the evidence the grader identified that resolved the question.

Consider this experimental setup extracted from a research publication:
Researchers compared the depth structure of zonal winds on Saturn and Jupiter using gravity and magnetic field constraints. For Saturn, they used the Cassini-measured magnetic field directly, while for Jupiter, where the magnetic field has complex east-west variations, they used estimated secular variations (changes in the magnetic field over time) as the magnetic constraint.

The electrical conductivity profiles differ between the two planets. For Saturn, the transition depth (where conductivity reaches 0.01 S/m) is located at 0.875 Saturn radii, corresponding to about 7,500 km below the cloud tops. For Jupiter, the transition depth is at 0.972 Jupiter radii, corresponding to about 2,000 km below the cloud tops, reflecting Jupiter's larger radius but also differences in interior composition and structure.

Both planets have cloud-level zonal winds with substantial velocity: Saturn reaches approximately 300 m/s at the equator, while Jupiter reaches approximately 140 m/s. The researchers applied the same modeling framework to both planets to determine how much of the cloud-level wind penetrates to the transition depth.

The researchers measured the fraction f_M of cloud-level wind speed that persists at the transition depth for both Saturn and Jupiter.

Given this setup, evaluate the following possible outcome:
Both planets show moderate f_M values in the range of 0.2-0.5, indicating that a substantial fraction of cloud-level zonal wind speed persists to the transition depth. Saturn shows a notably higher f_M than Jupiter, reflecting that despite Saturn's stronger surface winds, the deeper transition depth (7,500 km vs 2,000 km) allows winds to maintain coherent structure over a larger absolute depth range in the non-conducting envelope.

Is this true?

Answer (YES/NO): NO